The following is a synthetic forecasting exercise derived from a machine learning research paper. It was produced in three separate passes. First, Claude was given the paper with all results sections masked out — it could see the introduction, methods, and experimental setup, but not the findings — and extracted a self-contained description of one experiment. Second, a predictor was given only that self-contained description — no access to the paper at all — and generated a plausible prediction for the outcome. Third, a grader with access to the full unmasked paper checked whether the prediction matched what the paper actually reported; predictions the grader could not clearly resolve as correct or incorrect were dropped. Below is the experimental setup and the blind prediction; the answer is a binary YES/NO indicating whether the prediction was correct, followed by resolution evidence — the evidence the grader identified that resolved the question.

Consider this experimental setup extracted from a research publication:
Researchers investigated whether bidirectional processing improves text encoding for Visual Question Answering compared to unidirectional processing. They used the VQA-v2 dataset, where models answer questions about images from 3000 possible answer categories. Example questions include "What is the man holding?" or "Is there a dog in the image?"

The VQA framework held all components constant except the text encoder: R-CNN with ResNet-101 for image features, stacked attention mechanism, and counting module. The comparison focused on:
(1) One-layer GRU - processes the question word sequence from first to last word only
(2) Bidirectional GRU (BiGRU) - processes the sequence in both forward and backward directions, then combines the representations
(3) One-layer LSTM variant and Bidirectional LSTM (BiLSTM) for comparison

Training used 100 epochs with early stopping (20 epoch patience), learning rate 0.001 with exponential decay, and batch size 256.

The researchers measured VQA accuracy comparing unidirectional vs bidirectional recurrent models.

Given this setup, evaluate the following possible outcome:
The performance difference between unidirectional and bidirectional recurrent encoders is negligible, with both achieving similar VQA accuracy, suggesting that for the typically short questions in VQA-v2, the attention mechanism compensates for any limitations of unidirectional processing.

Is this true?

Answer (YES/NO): NO